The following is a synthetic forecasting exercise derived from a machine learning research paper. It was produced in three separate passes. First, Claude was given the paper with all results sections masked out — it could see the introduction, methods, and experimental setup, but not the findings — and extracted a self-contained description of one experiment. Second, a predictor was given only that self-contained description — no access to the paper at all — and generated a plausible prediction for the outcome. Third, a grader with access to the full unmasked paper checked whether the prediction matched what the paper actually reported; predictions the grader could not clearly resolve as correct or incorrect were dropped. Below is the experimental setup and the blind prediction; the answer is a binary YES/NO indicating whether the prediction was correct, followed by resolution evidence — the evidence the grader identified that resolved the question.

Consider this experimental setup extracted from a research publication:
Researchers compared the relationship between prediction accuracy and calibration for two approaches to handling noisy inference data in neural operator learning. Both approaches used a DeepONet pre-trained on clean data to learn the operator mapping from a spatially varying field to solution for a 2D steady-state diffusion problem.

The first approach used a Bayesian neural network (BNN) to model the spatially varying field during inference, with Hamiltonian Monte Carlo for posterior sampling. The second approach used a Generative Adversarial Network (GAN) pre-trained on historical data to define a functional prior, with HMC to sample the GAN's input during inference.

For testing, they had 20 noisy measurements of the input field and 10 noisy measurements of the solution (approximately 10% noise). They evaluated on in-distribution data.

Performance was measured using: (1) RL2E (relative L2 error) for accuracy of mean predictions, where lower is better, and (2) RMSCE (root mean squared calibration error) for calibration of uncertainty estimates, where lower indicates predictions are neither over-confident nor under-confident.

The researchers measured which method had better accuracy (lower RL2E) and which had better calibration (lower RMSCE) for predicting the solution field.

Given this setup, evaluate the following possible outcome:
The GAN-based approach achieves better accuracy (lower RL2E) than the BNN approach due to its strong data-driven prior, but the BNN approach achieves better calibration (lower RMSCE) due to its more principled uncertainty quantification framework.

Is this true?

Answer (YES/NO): YES